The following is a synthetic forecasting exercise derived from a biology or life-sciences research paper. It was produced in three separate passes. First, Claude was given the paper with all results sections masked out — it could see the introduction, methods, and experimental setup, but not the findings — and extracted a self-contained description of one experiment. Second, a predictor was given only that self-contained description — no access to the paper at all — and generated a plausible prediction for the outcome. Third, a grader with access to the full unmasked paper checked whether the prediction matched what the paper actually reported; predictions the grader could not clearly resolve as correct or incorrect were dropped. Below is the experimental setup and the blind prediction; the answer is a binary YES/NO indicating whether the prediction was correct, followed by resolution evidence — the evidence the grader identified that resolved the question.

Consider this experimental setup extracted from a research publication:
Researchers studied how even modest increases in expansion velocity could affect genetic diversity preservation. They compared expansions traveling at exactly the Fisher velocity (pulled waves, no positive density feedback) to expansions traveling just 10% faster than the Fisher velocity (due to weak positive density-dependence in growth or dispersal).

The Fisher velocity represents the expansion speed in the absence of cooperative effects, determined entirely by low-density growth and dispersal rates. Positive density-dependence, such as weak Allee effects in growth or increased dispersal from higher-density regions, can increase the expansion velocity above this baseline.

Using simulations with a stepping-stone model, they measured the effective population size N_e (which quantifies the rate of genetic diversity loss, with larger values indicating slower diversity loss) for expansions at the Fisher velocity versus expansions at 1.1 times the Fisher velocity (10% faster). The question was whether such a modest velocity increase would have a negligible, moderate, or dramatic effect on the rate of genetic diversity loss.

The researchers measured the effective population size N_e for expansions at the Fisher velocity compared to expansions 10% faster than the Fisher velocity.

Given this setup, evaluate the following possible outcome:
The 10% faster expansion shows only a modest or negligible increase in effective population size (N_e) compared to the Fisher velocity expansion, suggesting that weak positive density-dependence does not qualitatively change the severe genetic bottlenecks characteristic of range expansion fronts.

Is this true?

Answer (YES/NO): NO